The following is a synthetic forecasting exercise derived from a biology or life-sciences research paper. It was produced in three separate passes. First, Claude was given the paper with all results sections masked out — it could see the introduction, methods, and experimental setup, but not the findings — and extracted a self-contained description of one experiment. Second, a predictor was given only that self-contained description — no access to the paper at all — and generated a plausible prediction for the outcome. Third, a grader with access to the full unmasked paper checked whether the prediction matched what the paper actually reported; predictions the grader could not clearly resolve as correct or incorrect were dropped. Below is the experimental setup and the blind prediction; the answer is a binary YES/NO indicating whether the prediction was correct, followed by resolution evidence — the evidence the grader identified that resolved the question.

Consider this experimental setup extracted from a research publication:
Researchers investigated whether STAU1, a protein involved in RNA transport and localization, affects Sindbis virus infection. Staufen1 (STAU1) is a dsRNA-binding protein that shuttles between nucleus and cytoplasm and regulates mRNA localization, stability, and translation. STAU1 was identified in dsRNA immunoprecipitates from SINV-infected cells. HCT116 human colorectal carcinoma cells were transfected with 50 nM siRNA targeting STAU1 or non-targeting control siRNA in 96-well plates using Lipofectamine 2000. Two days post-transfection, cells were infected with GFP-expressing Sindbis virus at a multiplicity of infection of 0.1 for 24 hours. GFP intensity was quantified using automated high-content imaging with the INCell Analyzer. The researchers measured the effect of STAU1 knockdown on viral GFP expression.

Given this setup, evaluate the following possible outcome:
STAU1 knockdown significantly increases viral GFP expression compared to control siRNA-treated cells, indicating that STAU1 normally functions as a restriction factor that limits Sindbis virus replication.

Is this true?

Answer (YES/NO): NO